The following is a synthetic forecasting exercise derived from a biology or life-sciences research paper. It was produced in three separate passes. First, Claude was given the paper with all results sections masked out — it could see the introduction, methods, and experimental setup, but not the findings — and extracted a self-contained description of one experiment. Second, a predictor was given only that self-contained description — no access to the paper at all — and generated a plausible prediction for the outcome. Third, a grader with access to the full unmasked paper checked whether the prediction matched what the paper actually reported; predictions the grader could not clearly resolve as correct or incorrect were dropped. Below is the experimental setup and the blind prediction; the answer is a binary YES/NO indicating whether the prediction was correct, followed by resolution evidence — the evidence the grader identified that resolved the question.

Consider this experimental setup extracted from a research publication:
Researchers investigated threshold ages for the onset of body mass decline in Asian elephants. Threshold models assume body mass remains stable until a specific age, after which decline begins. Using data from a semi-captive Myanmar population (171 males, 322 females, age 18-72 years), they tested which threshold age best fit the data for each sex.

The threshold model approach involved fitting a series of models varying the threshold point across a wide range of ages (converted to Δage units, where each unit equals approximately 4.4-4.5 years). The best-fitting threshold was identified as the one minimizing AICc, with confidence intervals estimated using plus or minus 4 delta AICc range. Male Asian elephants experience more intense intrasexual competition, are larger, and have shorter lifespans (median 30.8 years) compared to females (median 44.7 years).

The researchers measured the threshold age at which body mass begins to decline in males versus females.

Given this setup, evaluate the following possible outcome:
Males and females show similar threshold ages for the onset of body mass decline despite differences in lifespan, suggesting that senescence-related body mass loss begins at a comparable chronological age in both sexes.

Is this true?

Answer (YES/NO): NO